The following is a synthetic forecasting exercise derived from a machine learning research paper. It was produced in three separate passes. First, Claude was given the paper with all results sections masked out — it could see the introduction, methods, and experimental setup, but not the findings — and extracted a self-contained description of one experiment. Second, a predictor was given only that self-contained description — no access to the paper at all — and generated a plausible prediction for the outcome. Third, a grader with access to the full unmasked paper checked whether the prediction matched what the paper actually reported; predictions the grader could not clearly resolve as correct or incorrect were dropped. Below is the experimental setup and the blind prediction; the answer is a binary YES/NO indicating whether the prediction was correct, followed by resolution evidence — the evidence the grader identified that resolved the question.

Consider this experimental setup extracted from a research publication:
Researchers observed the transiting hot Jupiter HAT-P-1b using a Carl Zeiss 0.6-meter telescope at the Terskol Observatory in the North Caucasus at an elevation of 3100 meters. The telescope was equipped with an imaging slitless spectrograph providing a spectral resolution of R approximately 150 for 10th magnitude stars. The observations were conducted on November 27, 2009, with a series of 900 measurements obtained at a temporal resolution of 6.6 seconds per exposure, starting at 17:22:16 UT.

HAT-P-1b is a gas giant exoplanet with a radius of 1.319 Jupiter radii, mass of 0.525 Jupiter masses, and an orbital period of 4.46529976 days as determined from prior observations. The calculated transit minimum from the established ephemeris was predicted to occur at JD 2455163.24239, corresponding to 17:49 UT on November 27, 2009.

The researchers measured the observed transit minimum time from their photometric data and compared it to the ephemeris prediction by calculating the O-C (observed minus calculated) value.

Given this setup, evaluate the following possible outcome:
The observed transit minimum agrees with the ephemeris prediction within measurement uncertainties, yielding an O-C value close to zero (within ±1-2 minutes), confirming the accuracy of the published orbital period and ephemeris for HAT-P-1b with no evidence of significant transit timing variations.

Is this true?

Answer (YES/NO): YES